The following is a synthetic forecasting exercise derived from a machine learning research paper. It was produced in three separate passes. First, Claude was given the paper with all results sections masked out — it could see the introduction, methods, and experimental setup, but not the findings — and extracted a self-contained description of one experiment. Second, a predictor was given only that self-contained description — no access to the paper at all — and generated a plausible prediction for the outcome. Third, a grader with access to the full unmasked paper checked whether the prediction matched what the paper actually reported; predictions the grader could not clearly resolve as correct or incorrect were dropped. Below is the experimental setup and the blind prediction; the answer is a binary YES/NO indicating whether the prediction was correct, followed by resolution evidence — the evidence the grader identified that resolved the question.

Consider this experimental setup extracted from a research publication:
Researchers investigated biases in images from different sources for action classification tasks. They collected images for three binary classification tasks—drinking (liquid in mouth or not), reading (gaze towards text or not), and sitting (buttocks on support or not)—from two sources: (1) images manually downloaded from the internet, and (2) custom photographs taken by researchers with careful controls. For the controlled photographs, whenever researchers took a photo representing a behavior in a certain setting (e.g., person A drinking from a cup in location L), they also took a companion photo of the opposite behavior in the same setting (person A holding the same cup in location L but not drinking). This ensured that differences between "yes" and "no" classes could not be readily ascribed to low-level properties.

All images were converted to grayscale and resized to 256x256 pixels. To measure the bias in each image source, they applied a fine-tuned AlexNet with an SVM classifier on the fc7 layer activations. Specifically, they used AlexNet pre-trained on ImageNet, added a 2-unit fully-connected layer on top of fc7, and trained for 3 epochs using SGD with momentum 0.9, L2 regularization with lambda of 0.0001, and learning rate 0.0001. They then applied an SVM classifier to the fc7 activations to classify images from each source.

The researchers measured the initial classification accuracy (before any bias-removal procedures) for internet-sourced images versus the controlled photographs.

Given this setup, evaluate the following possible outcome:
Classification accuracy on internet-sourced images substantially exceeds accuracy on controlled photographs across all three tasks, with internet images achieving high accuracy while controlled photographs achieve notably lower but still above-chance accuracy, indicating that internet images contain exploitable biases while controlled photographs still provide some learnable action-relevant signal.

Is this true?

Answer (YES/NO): NO